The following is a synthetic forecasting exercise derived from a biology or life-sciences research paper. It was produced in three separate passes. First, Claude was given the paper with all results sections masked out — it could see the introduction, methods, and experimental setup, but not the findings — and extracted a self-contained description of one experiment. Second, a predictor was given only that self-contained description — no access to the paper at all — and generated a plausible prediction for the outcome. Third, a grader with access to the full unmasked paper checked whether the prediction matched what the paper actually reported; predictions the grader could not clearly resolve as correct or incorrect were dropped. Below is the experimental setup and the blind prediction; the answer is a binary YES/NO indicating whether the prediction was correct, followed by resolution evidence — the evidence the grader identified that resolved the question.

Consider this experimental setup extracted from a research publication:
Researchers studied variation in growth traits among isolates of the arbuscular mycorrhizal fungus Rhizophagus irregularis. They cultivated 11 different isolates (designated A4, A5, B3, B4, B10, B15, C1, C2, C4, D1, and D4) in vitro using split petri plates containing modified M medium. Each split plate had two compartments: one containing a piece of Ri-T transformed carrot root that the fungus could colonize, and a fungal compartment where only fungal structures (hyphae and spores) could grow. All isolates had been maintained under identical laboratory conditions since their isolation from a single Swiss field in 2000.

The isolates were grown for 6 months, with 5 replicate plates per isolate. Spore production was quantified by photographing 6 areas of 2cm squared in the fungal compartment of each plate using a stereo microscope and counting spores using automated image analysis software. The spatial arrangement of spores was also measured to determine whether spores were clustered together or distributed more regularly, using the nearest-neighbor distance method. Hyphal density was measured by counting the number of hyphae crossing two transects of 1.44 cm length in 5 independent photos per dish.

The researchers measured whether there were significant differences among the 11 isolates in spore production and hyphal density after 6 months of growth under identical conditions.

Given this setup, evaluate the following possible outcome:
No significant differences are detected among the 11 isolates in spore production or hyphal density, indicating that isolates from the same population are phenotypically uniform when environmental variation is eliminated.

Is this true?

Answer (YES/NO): NO